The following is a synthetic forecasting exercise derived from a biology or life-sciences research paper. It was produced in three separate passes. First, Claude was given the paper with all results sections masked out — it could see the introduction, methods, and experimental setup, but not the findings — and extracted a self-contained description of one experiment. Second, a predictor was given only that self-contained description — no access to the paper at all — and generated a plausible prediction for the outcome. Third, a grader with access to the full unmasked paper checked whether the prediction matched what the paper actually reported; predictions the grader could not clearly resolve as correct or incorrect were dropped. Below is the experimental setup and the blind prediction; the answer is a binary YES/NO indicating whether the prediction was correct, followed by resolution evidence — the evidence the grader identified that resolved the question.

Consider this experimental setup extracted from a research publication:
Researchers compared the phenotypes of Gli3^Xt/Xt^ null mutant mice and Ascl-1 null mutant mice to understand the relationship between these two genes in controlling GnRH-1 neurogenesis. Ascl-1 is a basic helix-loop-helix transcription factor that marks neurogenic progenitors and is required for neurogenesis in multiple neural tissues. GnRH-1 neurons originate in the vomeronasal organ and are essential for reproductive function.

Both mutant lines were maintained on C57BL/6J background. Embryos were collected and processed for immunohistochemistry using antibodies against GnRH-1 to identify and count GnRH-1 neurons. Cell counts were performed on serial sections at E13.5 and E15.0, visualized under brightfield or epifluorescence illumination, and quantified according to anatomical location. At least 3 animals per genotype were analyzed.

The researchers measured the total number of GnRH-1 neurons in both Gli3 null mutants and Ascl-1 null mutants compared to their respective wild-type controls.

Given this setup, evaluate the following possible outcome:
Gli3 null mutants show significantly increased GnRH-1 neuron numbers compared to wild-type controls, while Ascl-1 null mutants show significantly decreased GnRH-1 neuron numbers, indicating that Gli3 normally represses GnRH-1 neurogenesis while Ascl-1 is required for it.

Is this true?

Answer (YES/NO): NO